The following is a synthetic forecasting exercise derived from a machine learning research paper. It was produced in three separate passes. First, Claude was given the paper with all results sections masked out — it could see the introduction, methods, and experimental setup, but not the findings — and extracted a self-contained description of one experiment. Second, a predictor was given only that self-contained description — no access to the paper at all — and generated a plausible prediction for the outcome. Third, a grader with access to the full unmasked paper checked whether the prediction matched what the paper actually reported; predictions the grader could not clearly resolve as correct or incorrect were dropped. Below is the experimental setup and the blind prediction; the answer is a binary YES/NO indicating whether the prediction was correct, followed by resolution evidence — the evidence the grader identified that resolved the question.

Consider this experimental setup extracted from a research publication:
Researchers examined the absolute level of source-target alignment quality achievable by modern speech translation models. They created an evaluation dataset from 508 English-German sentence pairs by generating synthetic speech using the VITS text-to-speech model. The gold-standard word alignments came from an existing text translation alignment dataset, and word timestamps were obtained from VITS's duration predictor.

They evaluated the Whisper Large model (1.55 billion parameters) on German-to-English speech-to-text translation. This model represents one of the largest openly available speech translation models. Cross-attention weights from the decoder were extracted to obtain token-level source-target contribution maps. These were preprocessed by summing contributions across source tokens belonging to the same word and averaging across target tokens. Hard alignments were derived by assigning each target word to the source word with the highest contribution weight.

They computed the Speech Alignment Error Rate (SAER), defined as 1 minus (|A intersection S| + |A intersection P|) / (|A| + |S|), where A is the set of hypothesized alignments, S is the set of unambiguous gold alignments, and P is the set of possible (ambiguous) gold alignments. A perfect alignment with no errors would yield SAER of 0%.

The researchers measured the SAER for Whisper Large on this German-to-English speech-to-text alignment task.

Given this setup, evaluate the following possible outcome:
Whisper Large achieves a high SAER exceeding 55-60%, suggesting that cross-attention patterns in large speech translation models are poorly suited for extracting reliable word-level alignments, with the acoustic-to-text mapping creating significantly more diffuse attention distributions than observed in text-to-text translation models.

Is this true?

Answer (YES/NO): YES